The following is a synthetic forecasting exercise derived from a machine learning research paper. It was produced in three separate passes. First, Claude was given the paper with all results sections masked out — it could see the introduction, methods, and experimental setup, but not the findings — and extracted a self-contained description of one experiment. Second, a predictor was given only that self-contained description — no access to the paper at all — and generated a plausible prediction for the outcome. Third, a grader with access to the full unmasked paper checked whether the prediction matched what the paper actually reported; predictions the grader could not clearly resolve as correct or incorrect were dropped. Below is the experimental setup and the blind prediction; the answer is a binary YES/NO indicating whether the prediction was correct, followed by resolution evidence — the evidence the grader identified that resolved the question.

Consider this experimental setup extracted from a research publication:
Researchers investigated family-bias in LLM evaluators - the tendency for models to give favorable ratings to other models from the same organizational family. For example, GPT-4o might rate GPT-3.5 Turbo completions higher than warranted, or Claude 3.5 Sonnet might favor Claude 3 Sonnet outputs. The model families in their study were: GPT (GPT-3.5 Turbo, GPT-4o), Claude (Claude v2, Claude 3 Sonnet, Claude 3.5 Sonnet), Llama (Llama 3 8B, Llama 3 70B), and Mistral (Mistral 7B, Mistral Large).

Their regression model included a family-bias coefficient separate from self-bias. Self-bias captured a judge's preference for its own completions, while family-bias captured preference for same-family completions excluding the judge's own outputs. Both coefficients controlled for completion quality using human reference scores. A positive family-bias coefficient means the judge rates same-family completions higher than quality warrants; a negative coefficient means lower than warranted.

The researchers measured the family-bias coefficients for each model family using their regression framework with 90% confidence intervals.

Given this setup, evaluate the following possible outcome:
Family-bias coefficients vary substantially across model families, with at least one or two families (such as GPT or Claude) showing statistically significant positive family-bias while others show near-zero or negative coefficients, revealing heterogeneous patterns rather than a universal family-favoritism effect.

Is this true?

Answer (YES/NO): YES